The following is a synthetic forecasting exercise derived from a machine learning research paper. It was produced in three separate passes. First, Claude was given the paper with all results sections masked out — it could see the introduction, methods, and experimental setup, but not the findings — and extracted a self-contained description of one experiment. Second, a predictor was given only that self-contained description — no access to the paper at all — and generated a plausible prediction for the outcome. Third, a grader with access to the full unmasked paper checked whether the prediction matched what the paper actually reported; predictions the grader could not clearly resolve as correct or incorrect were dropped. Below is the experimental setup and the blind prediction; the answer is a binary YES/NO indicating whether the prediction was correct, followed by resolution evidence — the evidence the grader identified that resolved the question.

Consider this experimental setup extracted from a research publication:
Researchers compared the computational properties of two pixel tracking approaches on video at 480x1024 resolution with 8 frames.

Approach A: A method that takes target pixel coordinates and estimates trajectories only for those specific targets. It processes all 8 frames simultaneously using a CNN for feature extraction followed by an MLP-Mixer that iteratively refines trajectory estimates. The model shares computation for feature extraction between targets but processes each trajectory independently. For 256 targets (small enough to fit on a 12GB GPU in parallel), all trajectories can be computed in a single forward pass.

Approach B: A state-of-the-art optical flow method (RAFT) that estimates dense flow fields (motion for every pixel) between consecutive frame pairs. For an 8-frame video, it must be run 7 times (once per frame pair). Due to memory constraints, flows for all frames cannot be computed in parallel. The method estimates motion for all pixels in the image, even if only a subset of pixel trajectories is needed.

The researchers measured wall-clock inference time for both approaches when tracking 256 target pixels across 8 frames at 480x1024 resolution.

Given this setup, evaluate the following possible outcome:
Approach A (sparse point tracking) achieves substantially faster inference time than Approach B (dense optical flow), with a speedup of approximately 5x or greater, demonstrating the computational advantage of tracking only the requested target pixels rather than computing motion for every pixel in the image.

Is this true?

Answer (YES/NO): YES